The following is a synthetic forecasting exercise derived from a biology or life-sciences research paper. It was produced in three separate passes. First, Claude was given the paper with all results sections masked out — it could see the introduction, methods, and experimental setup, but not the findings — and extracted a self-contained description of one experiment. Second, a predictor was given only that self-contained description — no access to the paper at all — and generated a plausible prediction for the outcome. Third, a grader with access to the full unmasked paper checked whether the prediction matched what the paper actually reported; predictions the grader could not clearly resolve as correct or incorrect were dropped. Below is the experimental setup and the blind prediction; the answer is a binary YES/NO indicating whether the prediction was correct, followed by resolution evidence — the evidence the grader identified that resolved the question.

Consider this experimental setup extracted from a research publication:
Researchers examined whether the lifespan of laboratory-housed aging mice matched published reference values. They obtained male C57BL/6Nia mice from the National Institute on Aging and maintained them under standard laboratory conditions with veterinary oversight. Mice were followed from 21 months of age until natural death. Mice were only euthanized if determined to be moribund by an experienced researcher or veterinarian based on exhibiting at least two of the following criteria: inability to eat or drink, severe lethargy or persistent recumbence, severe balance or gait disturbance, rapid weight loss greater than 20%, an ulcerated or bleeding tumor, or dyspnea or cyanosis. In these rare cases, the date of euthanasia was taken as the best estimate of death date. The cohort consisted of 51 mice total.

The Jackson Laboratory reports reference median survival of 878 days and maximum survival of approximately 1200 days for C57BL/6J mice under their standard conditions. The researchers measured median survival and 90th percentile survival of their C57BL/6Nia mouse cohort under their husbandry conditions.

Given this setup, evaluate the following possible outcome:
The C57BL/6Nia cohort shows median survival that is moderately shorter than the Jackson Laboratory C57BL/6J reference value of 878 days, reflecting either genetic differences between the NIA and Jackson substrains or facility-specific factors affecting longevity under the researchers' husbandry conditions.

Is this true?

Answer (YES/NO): NO